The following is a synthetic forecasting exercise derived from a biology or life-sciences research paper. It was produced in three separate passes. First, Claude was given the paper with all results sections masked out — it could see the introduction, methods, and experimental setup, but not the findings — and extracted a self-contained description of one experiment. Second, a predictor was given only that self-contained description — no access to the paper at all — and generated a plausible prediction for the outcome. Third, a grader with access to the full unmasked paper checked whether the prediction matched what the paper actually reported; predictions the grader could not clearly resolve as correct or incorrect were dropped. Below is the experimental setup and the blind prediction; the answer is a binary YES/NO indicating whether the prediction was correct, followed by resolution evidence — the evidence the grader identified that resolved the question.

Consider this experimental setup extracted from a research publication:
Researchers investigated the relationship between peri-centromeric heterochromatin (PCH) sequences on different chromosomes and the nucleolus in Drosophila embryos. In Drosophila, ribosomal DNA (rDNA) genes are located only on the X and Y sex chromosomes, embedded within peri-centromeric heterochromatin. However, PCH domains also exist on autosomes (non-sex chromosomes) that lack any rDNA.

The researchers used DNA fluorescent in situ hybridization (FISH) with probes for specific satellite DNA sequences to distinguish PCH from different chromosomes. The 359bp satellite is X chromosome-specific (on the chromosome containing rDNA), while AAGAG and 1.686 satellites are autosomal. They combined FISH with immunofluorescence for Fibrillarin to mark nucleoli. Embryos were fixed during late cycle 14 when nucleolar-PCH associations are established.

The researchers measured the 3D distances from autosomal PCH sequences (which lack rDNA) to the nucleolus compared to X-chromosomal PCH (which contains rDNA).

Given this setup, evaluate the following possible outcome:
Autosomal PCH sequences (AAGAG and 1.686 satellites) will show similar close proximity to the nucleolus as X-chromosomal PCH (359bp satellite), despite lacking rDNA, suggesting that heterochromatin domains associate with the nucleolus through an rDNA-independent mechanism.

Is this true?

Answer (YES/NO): YES